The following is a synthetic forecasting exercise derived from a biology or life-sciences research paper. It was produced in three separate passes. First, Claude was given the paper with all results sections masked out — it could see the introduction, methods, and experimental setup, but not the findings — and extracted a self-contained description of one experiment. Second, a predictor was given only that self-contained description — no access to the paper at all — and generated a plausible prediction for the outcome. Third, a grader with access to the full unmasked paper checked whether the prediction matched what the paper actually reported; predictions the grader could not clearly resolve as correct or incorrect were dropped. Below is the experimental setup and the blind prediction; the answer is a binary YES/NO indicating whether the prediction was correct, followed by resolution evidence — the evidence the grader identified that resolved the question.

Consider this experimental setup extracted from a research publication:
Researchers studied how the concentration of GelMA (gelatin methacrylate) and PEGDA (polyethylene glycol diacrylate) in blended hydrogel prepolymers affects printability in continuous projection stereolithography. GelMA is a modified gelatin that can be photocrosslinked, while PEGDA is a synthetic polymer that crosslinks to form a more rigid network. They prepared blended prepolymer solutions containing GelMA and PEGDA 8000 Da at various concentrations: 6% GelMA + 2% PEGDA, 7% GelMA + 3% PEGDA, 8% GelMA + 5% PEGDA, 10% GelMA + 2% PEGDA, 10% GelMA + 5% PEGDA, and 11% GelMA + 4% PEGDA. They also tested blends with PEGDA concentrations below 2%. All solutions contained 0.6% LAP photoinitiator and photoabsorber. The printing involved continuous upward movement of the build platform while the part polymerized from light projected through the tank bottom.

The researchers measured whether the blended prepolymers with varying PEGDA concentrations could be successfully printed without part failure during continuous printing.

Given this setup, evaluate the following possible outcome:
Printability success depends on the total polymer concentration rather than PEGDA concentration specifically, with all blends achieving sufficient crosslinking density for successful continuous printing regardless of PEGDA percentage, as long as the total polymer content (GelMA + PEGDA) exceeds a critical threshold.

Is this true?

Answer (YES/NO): NO